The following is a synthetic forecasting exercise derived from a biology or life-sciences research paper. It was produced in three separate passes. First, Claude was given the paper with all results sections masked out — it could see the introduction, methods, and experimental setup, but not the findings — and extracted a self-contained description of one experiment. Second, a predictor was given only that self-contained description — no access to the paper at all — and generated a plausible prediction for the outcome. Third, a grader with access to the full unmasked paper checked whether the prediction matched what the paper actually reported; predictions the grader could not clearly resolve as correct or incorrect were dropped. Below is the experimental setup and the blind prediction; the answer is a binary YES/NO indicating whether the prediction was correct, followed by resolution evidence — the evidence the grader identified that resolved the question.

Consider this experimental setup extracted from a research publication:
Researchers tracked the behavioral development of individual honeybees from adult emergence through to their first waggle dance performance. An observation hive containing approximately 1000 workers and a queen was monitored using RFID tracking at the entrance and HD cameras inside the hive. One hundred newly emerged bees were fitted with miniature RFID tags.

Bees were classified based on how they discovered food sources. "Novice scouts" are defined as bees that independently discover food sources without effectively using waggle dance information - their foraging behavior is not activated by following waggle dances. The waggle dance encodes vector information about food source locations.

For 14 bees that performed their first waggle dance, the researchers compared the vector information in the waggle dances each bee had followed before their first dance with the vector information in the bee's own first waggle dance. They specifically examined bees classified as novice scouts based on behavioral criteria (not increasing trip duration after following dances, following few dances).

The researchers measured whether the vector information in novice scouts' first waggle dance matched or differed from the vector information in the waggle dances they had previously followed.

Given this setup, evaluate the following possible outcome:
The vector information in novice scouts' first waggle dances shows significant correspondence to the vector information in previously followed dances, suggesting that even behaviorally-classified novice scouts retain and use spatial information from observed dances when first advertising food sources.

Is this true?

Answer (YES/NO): NO